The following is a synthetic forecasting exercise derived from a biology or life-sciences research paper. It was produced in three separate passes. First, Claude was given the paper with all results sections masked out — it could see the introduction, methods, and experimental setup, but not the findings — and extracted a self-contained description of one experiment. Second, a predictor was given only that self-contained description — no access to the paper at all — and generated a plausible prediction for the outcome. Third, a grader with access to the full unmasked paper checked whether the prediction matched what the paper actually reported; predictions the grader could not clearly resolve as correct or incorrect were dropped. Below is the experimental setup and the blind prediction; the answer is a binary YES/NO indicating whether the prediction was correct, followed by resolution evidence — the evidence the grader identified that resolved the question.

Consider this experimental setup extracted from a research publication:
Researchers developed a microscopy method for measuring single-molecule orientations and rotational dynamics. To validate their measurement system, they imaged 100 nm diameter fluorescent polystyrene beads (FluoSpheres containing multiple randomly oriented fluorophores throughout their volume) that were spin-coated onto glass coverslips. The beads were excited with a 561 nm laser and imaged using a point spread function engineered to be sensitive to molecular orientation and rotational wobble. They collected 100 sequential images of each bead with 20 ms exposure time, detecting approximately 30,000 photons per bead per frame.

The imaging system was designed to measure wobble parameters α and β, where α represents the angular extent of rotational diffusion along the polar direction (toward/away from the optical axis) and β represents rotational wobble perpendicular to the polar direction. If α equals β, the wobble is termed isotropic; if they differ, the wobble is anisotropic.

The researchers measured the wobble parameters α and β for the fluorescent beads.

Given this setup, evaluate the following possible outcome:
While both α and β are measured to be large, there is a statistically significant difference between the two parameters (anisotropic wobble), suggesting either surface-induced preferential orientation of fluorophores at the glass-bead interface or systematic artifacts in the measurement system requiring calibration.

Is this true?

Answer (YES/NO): NO